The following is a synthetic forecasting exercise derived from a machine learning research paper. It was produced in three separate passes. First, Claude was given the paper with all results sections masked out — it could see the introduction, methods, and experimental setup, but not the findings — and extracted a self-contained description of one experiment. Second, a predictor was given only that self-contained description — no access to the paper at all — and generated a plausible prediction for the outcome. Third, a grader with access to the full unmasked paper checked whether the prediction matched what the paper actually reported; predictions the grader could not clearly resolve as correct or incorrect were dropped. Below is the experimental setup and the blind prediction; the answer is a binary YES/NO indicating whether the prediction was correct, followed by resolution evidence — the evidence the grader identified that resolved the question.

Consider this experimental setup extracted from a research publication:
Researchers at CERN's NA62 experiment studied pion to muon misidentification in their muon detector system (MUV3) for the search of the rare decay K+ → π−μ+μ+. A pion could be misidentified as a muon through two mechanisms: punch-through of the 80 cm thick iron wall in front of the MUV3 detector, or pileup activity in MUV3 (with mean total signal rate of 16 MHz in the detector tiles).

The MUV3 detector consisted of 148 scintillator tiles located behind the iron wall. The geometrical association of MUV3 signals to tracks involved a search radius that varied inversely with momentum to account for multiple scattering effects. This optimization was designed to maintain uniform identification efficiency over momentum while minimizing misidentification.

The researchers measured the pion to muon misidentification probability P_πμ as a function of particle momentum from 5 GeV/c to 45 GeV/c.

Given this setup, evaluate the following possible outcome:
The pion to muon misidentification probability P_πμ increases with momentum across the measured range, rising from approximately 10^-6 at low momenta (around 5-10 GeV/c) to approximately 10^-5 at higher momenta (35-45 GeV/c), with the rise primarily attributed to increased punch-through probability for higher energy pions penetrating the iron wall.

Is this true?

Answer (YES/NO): NO